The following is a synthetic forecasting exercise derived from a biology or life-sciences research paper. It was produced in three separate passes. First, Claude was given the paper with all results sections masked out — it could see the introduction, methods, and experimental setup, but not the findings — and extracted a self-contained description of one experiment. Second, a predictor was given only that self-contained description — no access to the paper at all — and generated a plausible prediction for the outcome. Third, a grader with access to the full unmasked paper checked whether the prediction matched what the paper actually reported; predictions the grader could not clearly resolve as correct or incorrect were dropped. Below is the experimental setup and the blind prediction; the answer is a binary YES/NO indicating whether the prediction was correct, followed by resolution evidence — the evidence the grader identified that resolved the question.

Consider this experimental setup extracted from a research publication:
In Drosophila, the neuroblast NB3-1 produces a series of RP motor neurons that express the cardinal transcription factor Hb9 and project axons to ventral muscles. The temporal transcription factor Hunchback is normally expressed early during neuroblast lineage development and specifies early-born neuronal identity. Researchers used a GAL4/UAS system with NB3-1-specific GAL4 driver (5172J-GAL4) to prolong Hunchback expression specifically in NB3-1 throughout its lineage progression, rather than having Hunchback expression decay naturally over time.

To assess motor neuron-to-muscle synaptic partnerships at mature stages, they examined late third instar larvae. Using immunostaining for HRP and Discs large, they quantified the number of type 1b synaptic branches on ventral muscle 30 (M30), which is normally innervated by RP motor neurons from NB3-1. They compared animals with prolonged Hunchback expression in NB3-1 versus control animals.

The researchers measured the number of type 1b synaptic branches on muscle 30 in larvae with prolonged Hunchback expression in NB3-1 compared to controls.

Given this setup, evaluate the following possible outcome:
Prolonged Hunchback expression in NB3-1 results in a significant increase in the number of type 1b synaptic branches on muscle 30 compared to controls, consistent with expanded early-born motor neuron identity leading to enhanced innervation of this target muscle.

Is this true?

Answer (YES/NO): YES